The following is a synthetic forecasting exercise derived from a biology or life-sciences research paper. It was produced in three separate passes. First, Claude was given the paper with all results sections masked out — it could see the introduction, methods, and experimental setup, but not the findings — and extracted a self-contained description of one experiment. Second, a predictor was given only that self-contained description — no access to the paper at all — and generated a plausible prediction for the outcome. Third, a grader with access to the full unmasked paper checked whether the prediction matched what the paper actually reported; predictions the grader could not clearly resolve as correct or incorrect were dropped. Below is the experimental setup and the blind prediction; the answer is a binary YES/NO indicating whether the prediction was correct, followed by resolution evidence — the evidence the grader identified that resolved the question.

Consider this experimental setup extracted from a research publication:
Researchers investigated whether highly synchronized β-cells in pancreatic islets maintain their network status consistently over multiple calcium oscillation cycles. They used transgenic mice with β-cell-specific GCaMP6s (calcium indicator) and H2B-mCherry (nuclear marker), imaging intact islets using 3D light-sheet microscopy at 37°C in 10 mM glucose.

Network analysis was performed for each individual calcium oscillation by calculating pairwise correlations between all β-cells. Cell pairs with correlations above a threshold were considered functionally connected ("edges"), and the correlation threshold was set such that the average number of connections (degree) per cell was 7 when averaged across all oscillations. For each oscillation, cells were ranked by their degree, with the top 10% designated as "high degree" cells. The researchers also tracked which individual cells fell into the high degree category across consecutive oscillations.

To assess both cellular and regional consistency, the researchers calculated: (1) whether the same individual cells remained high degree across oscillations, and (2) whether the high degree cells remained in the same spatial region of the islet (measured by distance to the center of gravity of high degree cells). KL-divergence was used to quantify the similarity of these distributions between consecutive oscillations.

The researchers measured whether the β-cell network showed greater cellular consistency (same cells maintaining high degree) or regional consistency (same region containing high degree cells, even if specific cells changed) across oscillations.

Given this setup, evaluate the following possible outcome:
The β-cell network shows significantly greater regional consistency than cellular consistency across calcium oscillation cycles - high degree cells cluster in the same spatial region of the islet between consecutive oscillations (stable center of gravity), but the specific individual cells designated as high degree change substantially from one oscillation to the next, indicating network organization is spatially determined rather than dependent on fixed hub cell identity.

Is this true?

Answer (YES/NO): YES